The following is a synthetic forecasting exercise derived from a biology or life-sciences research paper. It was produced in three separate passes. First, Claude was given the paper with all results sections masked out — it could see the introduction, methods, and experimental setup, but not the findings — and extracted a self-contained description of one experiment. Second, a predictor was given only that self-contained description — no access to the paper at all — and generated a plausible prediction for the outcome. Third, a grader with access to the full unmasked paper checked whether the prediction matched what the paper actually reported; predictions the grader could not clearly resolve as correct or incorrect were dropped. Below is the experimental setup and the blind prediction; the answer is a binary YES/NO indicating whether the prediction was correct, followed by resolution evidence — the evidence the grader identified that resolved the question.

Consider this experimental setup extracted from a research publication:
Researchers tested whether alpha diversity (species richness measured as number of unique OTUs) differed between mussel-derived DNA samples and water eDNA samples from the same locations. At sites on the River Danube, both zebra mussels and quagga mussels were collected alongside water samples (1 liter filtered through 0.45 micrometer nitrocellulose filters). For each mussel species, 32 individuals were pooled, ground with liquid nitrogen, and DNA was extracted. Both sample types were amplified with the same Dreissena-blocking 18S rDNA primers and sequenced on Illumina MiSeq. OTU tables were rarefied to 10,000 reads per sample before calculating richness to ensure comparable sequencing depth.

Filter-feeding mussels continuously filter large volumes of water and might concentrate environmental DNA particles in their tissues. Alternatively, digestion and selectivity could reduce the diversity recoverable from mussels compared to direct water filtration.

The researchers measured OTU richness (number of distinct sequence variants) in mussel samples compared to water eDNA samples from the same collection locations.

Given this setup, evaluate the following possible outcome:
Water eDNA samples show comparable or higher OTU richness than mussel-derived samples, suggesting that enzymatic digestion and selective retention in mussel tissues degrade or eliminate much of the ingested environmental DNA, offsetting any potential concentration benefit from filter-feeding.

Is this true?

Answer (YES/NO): YES